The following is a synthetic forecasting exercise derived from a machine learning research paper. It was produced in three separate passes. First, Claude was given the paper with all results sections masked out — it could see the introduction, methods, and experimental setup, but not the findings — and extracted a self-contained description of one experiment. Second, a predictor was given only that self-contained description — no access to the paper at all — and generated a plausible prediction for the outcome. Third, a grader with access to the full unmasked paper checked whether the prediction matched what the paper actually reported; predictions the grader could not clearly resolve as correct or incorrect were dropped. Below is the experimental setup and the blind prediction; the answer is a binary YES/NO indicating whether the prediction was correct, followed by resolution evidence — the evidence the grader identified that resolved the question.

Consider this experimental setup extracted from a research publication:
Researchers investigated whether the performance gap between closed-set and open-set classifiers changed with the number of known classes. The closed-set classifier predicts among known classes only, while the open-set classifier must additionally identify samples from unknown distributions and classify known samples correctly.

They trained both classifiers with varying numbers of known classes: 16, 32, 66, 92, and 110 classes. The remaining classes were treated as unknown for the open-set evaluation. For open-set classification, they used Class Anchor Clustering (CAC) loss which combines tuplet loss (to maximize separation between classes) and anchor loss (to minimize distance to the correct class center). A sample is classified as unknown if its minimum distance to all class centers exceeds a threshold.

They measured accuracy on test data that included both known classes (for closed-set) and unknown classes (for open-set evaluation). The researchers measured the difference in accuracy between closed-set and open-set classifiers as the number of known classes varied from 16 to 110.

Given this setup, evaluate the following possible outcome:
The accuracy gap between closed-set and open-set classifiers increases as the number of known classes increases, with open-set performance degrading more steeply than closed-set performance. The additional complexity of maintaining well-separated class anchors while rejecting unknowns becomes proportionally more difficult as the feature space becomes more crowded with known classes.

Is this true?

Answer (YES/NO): NO